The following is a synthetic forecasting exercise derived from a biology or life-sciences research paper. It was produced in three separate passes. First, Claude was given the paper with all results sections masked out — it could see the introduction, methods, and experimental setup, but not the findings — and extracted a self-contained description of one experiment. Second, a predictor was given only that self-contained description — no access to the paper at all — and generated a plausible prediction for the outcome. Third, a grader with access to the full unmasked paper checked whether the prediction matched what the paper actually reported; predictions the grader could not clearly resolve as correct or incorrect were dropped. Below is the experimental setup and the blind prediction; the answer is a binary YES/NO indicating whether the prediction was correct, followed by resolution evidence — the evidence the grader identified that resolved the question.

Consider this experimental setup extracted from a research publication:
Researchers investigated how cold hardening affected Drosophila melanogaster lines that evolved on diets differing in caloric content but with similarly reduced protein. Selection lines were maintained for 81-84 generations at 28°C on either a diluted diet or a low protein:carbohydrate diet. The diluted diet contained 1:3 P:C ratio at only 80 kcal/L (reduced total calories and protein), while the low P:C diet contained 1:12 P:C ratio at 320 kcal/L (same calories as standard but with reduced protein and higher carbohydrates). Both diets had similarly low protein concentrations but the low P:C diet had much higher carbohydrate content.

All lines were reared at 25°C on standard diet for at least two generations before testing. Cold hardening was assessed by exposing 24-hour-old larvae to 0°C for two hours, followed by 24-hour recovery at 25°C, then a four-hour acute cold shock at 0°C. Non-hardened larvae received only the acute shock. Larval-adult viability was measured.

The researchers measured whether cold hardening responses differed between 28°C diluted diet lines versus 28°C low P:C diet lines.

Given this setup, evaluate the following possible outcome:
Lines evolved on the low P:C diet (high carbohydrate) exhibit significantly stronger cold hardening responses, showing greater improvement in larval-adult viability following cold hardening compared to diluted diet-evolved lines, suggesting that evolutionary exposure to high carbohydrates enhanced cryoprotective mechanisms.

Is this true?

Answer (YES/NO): NO